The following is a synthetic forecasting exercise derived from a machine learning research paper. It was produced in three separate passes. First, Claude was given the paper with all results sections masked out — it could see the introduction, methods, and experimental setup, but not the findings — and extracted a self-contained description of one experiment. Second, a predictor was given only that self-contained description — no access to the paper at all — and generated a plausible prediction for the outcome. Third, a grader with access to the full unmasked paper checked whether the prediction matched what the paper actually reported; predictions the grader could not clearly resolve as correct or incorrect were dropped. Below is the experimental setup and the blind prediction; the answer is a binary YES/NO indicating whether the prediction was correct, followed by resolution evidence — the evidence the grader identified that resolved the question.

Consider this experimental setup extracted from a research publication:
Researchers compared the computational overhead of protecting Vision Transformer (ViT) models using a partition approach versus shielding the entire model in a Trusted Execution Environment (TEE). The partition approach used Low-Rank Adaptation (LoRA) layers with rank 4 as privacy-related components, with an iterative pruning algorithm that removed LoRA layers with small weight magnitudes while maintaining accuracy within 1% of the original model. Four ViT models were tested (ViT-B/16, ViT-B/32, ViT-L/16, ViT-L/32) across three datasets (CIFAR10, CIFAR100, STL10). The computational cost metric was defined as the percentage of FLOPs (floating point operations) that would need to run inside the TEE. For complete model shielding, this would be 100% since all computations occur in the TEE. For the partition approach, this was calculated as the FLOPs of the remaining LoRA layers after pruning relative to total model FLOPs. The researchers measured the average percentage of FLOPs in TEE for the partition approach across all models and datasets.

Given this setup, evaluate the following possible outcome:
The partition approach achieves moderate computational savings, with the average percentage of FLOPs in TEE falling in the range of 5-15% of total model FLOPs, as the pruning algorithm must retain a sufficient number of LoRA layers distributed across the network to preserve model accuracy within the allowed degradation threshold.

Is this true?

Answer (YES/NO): NO